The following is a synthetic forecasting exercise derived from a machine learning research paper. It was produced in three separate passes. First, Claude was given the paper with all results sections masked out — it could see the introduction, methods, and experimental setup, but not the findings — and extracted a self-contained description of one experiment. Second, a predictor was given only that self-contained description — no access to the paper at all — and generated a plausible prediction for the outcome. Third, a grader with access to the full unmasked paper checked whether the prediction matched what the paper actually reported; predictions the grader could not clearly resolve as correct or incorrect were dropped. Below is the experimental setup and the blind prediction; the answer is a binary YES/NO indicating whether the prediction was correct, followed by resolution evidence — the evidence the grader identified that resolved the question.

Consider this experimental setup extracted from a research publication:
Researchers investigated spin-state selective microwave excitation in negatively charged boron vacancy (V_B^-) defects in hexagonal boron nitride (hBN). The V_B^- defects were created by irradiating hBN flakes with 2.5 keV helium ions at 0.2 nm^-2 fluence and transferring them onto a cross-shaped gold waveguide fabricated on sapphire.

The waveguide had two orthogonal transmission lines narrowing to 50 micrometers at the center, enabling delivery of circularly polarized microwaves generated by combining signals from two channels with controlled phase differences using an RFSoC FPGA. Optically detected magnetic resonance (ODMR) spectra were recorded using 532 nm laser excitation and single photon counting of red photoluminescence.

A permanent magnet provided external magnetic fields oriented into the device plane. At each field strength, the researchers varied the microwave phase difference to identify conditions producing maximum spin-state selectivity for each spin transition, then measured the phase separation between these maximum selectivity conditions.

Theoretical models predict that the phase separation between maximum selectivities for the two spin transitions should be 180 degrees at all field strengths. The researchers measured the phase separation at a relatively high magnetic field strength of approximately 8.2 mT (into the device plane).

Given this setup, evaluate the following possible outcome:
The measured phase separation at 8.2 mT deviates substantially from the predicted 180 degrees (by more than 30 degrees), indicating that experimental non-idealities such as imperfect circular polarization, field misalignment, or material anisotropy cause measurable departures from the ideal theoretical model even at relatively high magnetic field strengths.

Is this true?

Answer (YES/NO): YES